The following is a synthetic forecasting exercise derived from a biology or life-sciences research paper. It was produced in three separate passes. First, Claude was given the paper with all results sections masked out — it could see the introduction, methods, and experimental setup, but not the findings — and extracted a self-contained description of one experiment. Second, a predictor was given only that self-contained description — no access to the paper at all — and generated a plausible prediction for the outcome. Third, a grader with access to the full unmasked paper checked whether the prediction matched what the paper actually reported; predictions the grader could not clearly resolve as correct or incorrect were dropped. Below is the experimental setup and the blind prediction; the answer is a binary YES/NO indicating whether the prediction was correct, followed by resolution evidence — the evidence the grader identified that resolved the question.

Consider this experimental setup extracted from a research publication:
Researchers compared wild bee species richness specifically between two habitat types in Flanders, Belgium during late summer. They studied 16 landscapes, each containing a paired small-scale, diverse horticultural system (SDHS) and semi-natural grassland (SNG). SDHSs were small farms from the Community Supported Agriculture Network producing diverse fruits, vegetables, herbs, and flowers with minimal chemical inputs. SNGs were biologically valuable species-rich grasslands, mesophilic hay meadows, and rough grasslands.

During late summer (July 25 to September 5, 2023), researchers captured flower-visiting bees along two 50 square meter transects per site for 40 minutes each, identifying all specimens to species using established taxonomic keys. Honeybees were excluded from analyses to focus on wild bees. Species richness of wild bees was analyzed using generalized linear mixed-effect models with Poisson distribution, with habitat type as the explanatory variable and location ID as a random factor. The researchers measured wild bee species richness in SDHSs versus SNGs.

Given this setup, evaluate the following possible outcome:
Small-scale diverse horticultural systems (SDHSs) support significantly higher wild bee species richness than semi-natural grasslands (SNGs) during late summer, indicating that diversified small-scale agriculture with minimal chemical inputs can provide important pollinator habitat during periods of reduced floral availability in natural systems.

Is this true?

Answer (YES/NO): NO